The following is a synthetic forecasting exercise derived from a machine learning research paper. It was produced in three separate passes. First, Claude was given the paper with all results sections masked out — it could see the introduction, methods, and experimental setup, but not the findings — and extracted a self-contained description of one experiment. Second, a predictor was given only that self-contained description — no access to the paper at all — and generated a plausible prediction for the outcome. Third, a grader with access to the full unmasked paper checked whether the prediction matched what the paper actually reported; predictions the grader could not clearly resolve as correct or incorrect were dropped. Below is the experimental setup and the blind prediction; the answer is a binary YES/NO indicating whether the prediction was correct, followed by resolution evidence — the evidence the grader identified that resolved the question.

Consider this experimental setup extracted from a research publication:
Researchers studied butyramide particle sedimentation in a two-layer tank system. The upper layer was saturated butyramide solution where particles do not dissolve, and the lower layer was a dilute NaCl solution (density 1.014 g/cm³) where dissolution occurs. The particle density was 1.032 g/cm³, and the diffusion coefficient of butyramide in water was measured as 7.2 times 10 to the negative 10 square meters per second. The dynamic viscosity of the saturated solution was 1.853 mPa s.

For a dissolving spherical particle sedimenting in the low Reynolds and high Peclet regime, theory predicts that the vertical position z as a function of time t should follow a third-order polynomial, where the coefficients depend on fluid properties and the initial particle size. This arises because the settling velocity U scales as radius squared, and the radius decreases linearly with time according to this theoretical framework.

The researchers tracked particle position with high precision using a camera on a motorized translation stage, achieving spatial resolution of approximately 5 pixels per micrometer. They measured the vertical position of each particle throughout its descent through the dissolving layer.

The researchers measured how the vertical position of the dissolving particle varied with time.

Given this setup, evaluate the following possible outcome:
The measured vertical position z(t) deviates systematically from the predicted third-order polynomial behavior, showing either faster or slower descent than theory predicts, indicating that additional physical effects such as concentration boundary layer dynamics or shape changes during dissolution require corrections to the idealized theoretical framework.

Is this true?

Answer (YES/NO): YES